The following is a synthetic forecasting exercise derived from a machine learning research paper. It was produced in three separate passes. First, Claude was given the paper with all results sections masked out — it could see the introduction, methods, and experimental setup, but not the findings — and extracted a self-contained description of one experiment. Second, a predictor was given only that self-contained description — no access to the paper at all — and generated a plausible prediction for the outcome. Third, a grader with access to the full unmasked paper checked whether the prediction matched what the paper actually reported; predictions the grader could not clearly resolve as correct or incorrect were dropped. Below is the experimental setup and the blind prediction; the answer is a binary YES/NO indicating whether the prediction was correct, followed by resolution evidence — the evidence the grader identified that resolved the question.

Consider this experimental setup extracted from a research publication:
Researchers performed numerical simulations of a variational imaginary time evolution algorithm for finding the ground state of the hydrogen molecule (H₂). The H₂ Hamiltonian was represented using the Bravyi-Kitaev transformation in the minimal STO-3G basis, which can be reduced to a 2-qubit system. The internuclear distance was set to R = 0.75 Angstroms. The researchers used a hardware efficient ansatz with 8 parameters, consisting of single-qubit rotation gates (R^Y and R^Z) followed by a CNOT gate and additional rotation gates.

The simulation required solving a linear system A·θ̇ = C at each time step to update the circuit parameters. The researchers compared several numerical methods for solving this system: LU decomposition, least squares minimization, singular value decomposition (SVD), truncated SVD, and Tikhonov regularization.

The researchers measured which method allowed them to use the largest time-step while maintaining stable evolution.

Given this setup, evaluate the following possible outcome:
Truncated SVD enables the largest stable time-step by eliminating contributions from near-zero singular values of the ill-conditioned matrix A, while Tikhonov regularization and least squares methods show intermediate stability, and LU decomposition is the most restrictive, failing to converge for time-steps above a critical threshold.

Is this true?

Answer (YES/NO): NO